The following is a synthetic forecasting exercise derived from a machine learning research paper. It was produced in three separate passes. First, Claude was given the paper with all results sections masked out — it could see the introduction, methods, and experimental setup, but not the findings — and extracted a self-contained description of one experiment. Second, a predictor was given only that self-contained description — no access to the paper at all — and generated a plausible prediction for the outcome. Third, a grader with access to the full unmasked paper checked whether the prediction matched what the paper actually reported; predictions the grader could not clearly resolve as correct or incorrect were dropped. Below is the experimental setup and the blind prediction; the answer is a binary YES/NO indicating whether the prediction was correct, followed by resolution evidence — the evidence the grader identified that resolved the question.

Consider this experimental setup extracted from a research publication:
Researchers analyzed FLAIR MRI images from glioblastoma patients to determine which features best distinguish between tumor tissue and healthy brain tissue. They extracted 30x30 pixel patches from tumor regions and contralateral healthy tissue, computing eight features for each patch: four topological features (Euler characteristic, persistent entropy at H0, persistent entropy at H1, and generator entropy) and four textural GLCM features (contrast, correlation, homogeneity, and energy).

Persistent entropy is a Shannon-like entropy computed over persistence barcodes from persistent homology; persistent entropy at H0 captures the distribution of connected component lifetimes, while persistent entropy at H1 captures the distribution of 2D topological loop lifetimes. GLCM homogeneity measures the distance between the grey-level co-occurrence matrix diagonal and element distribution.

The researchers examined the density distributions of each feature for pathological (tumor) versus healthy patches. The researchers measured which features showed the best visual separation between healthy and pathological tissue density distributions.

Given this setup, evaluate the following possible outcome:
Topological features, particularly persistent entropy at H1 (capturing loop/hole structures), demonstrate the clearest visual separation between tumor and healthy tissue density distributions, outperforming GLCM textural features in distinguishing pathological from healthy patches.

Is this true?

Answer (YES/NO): NO